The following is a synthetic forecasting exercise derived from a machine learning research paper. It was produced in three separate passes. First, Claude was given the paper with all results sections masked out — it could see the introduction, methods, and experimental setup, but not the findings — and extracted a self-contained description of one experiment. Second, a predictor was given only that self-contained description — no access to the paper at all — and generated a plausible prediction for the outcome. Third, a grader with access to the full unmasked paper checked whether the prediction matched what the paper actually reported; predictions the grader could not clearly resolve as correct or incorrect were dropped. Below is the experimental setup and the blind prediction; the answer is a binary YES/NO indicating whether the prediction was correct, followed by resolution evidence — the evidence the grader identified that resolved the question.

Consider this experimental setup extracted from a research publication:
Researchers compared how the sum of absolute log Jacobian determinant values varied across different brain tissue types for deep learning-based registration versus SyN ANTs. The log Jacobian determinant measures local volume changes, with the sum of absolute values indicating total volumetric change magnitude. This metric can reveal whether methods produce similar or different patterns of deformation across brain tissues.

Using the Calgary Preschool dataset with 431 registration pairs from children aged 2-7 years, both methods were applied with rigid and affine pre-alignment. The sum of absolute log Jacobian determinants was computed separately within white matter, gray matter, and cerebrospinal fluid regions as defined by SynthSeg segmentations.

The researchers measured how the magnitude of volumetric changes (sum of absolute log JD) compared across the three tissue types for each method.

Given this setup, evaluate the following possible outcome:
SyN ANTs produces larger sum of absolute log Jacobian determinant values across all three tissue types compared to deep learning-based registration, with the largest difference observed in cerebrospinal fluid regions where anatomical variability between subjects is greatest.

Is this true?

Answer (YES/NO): NO